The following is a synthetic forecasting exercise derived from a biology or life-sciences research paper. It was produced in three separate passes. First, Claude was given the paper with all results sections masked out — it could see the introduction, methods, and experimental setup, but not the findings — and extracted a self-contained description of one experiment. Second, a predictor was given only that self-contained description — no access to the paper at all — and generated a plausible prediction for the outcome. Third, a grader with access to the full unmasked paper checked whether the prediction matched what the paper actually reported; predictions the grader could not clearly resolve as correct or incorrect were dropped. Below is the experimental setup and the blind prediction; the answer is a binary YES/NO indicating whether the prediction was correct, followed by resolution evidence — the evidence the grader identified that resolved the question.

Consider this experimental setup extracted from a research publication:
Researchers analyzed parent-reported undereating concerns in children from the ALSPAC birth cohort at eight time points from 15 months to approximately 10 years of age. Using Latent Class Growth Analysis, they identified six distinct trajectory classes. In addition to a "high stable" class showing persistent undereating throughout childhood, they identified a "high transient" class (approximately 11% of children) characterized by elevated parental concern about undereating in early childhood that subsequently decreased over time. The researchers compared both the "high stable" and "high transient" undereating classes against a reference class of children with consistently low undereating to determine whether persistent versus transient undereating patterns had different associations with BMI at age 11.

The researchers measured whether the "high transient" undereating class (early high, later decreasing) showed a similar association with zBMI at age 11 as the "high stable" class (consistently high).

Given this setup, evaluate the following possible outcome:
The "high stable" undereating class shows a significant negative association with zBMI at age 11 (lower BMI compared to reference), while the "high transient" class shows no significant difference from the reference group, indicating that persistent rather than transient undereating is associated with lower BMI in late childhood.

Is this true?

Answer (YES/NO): NO